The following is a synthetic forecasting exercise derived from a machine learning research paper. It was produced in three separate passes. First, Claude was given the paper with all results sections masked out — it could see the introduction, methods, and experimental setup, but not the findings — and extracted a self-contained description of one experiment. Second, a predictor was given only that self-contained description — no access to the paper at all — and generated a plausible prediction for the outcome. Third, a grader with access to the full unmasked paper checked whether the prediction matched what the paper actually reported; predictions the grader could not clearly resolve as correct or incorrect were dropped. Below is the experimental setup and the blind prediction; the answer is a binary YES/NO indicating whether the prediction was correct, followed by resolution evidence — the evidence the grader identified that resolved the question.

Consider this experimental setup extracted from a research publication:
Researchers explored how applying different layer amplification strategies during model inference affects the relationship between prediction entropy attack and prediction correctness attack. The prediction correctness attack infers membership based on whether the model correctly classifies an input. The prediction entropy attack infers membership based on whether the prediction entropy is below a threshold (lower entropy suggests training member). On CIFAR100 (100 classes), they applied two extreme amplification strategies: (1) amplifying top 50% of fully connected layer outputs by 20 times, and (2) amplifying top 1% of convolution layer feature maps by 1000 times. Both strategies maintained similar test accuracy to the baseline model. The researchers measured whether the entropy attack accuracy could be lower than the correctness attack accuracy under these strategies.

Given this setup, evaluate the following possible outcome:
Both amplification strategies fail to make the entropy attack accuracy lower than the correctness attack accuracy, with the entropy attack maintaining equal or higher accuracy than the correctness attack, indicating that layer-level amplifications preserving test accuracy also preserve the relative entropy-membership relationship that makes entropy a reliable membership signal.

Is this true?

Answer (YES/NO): NO